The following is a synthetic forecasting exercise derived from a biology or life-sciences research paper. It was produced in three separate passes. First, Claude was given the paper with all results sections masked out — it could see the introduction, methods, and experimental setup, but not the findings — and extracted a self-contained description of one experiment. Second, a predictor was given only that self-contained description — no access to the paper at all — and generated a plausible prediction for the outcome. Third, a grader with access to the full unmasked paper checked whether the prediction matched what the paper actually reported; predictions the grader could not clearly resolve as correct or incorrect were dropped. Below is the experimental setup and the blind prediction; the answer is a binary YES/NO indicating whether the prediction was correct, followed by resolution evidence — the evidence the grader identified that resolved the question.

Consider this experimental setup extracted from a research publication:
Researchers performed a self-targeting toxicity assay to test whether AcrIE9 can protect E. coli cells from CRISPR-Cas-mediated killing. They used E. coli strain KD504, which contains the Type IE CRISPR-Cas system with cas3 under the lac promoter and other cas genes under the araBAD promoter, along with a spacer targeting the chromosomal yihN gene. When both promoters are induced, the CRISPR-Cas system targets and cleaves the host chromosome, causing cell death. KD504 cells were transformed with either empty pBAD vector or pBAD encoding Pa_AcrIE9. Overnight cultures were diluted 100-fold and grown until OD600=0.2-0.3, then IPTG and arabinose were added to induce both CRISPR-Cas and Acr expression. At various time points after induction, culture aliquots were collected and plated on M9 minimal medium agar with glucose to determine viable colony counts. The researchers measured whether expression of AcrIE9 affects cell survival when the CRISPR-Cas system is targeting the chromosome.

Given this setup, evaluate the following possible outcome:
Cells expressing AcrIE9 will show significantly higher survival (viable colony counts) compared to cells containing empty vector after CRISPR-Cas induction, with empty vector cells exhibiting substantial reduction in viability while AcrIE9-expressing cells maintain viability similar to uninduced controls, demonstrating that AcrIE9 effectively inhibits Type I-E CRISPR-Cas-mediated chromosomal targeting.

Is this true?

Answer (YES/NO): YES